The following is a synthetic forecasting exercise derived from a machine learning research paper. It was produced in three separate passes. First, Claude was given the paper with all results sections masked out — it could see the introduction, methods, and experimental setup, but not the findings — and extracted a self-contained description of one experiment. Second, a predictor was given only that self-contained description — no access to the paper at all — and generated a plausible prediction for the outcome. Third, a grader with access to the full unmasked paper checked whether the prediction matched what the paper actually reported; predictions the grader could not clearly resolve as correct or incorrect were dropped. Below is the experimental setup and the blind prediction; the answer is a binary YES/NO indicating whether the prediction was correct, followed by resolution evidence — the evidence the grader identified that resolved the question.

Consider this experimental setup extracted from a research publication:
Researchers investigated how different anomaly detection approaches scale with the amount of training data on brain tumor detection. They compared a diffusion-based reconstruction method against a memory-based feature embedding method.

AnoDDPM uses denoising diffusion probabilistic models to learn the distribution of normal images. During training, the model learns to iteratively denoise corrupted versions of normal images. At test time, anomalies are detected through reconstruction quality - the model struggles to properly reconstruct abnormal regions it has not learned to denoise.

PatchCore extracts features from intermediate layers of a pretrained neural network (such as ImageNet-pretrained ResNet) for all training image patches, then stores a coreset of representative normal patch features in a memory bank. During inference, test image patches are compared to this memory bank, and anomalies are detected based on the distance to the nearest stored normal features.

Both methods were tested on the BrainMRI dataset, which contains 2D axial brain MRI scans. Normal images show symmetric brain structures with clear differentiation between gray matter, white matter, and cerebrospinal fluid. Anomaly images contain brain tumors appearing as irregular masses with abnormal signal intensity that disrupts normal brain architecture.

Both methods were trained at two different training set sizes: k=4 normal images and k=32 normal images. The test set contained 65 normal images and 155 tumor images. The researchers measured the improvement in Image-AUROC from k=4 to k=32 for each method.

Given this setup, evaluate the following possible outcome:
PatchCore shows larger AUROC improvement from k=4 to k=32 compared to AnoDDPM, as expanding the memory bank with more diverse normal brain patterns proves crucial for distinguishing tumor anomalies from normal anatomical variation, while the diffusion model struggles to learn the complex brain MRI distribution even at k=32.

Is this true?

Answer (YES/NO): NO